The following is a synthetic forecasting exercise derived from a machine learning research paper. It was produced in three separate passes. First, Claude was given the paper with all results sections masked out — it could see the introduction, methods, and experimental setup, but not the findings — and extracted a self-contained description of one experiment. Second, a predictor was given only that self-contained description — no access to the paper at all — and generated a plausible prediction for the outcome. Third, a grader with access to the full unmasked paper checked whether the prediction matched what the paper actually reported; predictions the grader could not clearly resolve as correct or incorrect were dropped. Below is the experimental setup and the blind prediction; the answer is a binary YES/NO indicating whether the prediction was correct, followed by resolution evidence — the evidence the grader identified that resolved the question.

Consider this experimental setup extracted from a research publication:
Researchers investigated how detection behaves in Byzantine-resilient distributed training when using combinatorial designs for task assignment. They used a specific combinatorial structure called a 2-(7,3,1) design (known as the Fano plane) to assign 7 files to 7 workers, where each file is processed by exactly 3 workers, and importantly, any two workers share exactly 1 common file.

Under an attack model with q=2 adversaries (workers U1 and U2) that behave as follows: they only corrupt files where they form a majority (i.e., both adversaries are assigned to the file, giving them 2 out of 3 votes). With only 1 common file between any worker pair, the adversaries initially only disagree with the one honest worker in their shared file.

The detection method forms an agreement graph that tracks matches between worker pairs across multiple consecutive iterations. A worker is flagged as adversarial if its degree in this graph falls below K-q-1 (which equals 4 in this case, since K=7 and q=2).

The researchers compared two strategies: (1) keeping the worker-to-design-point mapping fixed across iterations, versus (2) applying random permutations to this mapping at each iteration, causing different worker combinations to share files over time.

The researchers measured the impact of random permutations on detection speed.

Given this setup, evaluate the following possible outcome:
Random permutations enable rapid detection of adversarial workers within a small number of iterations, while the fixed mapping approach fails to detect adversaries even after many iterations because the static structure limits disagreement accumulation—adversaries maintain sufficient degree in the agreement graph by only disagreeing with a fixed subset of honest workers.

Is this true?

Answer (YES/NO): YES